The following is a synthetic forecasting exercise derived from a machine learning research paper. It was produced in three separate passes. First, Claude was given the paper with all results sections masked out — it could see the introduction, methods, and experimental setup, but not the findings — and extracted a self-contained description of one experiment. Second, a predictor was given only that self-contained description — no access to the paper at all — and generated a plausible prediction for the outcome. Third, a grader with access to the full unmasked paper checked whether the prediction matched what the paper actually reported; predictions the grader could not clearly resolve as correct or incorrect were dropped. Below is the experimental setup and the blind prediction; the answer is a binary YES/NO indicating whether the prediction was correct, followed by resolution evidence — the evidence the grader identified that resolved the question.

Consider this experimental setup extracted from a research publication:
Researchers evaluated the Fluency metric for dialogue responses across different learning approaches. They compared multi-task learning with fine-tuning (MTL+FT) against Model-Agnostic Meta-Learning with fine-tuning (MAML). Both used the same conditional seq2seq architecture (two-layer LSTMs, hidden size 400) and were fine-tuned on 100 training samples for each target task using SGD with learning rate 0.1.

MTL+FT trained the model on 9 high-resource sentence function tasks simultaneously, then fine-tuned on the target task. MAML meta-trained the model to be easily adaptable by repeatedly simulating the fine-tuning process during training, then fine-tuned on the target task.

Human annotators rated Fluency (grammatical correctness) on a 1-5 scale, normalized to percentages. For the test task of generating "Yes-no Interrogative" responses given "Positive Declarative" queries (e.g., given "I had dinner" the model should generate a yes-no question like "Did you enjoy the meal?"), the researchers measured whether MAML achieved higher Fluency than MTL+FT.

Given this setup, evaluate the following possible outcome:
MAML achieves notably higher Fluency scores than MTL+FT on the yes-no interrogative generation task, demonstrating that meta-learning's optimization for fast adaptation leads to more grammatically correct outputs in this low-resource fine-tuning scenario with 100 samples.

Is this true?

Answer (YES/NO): NO